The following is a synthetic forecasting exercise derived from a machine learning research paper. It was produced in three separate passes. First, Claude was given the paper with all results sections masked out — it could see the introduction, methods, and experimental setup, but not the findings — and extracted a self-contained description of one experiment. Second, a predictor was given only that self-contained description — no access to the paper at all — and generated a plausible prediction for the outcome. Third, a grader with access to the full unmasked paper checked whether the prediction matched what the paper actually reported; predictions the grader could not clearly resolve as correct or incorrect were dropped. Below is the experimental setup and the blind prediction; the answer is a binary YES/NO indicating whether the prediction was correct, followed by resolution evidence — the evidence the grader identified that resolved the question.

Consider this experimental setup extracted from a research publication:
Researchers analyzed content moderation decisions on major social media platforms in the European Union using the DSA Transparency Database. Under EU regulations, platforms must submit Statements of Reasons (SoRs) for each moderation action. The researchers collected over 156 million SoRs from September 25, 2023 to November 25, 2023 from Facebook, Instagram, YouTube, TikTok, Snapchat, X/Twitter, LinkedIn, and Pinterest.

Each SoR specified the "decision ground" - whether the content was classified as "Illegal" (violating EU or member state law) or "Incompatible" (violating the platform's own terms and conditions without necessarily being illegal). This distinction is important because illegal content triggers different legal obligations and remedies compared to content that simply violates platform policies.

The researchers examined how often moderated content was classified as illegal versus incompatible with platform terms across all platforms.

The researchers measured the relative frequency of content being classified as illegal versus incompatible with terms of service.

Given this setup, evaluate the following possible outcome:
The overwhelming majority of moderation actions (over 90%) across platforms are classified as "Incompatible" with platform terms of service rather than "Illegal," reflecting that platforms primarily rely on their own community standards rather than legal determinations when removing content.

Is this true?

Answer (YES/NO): YES